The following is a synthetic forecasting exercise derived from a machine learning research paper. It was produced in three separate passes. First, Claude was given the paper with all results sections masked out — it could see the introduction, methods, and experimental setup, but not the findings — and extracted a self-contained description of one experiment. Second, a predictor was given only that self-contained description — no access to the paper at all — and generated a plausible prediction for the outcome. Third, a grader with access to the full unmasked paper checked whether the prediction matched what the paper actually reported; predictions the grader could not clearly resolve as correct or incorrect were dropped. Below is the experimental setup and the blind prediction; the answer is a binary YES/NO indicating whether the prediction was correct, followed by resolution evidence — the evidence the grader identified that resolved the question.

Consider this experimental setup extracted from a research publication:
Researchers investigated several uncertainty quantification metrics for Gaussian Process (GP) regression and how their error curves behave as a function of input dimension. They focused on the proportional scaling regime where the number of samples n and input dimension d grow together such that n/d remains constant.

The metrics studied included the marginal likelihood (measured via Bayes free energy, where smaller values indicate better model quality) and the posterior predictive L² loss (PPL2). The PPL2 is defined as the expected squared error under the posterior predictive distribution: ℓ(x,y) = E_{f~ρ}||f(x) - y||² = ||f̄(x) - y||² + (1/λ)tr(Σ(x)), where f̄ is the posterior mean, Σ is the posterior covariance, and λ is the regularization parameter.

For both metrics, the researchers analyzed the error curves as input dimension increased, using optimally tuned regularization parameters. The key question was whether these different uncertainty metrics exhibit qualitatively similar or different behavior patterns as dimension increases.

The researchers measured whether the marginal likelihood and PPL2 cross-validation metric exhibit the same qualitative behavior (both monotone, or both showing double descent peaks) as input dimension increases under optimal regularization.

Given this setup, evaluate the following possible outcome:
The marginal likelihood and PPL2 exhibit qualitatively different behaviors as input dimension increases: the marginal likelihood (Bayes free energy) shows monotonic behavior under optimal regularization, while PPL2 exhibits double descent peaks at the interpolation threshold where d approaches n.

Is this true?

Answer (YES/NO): YES